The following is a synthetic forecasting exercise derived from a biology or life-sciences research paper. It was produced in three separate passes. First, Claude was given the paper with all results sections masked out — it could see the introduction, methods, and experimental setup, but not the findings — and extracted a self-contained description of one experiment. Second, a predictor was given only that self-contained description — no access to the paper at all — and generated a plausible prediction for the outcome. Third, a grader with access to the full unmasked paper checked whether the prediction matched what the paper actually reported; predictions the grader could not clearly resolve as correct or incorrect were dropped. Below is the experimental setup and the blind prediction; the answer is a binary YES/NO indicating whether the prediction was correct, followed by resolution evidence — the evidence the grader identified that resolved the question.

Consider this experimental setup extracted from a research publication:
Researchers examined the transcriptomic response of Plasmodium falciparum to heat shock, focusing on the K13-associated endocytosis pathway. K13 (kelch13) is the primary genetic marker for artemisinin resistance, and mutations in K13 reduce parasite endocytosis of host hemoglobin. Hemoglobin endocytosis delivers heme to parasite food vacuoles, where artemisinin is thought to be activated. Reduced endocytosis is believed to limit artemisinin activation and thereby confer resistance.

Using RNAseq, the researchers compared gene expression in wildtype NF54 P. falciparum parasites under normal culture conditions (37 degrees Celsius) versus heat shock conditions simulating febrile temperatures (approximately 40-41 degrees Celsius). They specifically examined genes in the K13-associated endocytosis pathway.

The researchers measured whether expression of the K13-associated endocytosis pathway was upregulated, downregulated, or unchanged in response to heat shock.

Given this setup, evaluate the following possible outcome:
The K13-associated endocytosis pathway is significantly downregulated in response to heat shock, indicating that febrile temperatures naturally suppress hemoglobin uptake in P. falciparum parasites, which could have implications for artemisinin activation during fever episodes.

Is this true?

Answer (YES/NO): YES